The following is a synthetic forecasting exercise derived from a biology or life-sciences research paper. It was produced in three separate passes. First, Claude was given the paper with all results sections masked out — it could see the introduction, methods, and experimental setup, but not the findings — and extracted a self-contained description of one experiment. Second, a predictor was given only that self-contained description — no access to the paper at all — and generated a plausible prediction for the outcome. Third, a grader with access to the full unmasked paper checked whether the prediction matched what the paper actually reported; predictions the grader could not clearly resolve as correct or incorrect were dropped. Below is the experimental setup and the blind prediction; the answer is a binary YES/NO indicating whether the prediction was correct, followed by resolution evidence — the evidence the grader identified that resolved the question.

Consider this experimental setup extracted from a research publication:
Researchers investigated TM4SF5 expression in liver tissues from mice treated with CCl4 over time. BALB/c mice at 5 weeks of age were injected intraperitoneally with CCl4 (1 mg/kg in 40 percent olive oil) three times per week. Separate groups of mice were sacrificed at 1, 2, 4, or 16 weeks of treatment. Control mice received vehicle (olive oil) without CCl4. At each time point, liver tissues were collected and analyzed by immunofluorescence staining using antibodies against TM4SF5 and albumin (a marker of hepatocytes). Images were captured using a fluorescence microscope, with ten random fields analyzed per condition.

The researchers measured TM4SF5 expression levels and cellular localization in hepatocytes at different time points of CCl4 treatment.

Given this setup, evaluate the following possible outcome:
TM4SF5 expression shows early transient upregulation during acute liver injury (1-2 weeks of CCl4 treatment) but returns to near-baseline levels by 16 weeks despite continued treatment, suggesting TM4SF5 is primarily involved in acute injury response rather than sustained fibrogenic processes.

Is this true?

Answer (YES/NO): NO